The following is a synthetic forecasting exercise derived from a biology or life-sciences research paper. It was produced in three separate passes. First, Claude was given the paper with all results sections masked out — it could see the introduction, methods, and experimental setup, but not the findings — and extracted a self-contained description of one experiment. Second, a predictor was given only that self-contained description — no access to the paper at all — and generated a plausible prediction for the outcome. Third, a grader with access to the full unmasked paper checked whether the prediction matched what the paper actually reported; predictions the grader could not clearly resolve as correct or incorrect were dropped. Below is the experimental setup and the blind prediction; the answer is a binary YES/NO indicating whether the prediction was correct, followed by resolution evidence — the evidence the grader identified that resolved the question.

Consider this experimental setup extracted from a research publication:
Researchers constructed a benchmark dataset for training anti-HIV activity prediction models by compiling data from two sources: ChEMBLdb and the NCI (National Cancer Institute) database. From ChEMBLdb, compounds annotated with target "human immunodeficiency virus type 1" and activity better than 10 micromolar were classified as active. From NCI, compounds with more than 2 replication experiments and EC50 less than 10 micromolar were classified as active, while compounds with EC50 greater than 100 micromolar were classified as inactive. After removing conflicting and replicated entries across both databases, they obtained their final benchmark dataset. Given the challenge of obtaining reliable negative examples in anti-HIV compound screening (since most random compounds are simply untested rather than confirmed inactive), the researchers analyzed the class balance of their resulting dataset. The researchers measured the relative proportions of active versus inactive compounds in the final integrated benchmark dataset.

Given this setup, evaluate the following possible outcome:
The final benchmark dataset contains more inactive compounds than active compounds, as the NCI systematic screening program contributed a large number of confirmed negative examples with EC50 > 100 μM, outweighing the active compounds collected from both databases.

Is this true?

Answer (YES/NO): YES